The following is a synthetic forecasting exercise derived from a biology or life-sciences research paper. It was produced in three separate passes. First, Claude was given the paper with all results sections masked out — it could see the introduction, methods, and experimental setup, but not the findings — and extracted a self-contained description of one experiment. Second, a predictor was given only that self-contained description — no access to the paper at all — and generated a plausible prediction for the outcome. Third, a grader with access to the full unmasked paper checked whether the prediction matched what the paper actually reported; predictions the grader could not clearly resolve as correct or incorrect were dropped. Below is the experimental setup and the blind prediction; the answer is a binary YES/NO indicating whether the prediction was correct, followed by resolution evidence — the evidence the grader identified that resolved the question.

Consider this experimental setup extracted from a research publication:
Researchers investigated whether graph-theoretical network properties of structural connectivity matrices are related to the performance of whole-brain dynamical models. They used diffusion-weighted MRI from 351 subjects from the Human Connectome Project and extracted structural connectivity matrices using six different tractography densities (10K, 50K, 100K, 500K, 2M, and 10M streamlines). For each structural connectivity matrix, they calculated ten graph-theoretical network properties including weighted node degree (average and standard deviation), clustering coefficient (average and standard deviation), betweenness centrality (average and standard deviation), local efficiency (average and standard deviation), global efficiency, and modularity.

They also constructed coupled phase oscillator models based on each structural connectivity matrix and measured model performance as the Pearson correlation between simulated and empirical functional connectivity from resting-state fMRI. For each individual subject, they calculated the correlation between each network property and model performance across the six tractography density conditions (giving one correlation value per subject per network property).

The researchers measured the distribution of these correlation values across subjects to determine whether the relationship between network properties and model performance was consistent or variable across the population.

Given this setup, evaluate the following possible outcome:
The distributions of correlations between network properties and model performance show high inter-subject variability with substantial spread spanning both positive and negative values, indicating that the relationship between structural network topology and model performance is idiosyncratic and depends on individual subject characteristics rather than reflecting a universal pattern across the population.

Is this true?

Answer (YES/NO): NO